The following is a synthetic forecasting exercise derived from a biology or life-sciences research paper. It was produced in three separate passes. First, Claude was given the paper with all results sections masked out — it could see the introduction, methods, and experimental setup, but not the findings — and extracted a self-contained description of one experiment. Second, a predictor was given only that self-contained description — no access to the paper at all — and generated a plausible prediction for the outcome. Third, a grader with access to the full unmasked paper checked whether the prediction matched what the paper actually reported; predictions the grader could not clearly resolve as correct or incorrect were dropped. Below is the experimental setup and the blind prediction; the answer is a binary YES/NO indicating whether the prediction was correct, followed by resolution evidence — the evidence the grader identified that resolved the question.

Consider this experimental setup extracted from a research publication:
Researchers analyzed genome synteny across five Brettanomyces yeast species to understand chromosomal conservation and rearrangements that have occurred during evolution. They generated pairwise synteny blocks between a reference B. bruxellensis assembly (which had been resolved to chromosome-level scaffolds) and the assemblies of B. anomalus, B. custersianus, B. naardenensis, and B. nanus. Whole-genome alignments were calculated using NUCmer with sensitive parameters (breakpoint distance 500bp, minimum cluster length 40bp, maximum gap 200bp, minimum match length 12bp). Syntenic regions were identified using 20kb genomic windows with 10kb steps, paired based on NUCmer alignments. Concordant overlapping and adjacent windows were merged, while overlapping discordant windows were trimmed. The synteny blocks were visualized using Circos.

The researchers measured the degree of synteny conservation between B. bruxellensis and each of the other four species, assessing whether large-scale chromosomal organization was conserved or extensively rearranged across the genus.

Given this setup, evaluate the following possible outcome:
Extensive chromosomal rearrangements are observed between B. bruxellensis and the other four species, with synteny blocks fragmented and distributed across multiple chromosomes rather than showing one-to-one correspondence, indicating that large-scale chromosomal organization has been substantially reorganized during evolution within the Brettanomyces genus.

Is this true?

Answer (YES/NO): YES